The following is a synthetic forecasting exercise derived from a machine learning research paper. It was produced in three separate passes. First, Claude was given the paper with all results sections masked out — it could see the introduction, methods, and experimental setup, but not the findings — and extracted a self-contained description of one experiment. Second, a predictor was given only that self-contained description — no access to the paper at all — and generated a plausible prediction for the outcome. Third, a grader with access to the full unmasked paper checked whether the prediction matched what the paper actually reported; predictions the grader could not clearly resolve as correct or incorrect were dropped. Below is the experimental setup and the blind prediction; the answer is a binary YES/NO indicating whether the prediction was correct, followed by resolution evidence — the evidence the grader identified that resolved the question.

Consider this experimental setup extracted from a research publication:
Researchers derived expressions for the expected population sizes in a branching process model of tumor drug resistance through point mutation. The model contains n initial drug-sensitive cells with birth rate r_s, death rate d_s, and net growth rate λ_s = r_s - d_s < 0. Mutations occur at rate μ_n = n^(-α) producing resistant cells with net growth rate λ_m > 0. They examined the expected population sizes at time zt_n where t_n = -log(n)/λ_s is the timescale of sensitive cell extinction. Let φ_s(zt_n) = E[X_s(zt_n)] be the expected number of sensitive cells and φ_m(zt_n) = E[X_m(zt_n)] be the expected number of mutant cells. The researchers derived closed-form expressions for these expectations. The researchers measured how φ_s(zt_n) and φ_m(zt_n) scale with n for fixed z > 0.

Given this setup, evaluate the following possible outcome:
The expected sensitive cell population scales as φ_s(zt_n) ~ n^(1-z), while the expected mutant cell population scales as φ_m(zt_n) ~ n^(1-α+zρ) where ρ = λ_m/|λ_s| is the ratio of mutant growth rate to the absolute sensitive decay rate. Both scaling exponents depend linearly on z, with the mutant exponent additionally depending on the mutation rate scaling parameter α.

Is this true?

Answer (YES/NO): YES